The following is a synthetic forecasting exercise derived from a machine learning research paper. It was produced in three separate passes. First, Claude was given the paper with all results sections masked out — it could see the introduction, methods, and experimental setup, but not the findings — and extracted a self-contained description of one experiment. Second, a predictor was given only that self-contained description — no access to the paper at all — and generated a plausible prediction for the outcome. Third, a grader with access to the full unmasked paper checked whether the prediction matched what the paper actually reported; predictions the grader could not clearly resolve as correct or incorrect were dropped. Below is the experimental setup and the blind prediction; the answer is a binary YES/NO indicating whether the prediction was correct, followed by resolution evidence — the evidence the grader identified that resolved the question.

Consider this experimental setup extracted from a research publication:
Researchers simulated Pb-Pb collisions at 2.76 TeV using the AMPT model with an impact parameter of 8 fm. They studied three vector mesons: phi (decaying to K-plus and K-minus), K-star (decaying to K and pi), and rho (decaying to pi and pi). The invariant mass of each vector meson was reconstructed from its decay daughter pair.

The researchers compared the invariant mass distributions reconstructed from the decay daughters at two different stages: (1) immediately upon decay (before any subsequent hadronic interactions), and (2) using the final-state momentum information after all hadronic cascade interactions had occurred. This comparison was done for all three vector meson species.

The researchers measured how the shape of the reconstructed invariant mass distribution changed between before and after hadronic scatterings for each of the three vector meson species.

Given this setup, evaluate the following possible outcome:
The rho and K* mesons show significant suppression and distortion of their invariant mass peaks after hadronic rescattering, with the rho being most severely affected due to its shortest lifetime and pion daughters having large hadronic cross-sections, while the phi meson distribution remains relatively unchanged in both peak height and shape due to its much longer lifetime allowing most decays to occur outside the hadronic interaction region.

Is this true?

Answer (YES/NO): NO